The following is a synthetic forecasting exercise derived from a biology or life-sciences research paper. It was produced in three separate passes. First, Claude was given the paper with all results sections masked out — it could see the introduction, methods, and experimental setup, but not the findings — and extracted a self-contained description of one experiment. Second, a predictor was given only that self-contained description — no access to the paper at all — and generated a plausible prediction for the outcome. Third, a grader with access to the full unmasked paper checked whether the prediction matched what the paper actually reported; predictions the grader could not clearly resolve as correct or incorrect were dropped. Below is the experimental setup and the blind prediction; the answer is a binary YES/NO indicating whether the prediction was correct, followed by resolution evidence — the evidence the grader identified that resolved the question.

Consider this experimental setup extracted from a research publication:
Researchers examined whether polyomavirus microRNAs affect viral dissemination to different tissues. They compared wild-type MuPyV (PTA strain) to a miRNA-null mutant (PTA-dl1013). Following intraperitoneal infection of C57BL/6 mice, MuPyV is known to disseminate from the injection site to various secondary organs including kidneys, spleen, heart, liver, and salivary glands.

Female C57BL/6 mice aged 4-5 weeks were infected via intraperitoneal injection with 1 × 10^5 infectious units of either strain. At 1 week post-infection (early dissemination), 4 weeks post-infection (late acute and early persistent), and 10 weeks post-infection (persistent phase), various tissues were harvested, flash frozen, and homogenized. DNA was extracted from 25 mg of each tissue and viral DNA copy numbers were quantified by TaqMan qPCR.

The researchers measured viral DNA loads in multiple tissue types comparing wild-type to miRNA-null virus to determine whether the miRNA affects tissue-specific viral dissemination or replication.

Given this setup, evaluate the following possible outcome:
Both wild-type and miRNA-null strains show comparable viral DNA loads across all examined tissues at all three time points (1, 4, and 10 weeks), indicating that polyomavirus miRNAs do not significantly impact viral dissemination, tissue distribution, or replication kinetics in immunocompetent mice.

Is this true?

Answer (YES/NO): NO